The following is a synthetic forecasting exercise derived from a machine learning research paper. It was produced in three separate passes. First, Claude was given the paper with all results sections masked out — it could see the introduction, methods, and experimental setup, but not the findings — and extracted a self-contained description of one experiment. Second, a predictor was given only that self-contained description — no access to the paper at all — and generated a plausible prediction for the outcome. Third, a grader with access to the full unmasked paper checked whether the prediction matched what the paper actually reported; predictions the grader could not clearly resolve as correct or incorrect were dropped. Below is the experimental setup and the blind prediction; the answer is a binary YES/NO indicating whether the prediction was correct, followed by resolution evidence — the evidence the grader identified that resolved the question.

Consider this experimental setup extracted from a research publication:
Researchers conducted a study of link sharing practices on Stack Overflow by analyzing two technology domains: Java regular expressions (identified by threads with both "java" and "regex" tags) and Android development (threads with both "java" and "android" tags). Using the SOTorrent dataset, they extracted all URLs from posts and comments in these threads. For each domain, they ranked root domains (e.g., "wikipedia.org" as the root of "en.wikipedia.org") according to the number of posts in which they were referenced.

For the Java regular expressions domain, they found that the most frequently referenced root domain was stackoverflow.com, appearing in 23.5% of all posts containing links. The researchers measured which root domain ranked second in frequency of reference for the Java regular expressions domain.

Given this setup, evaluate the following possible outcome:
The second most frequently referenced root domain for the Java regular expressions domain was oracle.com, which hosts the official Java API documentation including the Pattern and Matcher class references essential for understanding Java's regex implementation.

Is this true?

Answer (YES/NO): NO